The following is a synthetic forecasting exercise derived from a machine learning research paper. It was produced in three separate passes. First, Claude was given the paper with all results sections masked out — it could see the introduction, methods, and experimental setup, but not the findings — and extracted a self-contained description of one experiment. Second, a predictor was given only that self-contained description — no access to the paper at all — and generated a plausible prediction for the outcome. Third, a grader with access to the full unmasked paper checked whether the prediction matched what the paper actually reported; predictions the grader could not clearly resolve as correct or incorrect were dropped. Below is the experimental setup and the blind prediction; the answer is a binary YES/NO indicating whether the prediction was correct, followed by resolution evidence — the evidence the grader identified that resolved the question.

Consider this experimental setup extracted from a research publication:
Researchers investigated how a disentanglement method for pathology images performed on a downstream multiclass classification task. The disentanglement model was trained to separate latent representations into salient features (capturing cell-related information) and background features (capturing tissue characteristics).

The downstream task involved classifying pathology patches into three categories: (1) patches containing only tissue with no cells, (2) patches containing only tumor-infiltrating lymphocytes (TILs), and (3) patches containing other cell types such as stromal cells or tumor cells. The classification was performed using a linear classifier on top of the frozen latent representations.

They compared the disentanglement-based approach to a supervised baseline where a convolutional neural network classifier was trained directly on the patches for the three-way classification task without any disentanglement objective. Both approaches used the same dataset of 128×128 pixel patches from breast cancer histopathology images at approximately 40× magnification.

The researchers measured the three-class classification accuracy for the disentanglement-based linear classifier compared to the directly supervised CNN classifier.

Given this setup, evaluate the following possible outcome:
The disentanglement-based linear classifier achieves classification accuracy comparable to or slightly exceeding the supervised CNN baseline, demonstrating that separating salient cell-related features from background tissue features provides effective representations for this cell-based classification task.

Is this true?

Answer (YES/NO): YES